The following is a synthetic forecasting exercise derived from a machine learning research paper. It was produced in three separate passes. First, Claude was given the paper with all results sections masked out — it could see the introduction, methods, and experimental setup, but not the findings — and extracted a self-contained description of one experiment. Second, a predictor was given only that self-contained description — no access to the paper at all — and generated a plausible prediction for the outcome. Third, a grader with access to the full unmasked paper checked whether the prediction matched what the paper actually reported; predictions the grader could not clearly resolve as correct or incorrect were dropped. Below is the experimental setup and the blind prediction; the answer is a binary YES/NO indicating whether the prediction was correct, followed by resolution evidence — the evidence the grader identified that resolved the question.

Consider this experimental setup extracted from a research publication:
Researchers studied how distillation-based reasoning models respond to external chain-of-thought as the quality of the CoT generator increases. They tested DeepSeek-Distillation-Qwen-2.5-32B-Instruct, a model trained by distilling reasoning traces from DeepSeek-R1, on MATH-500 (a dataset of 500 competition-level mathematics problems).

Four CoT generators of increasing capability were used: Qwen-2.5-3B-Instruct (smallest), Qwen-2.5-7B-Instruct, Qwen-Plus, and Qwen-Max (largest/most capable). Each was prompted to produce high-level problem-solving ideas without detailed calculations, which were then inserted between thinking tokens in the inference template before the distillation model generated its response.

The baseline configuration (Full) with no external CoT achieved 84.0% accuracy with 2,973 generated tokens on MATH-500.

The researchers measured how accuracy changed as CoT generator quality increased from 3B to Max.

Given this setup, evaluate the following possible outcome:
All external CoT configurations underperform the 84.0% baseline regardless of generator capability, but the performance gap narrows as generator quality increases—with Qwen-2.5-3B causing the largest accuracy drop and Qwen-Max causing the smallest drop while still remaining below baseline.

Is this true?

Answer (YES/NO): NO